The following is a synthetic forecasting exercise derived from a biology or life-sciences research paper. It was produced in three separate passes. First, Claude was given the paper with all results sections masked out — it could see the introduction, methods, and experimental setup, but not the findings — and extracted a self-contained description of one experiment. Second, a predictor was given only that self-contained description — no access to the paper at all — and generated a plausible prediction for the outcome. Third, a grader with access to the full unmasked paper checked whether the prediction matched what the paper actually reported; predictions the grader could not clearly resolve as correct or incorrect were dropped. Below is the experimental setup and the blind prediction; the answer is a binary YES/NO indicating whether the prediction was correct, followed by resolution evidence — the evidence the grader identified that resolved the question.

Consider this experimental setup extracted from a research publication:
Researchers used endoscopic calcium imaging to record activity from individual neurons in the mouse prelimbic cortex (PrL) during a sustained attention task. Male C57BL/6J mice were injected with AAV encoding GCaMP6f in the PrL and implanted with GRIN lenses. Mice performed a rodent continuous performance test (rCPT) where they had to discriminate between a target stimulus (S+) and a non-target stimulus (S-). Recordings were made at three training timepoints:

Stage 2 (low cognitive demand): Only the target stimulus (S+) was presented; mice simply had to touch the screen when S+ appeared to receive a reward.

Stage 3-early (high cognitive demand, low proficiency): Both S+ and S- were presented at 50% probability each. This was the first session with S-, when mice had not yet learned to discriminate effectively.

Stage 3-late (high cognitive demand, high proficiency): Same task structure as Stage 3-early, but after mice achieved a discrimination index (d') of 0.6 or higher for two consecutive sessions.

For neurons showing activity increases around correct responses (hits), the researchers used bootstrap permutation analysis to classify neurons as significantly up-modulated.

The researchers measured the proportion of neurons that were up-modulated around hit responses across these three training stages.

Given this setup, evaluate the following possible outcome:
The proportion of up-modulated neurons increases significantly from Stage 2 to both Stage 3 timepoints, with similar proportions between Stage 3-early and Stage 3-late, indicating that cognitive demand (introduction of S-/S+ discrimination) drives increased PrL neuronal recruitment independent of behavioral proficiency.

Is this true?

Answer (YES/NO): NO